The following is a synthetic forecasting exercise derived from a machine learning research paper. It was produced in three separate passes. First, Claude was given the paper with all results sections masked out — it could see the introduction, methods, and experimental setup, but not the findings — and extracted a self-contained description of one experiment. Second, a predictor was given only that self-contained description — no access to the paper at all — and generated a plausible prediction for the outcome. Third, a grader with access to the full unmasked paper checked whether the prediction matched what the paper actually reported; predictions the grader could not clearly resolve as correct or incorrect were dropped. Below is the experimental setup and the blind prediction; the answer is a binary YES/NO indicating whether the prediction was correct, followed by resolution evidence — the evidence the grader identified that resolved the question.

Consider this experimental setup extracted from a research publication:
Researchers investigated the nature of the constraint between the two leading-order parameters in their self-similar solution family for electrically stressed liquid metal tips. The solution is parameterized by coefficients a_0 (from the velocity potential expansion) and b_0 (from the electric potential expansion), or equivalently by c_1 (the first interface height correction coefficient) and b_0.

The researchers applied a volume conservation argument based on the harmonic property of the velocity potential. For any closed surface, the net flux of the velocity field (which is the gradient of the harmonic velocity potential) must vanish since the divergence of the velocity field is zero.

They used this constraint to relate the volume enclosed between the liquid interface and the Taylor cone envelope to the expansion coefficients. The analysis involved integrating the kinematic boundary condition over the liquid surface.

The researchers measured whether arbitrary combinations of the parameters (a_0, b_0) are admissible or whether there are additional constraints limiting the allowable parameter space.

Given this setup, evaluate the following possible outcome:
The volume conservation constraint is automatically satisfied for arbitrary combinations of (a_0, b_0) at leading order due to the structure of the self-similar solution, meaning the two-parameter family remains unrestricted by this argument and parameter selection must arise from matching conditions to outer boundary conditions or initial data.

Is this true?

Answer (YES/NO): NO